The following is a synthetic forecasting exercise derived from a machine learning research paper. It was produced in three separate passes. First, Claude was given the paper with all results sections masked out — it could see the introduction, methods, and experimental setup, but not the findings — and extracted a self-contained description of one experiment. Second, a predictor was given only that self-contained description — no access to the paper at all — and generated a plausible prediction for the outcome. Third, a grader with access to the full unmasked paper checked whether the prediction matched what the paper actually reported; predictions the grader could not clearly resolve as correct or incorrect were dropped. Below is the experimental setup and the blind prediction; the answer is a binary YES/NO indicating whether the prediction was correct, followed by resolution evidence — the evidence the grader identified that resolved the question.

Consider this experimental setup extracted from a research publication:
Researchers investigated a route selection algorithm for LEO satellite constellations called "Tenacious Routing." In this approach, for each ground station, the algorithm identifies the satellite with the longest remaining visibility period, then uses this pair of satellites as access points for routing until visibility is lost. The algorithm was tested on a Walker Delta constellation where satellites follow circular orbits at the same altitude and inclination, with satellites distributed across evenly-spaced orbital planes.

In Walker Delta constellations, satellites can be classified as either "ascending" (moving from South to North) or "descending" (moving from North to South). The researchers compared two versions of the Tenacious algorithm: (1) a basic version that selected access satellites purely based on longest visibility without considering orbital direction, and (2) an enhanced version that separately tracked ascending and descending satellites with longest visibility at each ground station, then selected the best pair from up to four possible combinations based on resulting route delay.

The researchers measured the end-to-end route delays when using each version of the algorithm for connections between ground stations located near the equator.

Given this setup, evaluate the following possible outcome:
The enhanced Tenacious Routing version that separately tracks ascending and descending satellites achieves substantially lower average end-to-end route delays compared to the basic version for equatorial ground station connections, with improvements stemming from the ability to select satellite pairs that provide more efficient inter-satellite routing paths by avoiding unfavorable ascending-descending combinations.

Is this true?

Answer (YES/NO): YES